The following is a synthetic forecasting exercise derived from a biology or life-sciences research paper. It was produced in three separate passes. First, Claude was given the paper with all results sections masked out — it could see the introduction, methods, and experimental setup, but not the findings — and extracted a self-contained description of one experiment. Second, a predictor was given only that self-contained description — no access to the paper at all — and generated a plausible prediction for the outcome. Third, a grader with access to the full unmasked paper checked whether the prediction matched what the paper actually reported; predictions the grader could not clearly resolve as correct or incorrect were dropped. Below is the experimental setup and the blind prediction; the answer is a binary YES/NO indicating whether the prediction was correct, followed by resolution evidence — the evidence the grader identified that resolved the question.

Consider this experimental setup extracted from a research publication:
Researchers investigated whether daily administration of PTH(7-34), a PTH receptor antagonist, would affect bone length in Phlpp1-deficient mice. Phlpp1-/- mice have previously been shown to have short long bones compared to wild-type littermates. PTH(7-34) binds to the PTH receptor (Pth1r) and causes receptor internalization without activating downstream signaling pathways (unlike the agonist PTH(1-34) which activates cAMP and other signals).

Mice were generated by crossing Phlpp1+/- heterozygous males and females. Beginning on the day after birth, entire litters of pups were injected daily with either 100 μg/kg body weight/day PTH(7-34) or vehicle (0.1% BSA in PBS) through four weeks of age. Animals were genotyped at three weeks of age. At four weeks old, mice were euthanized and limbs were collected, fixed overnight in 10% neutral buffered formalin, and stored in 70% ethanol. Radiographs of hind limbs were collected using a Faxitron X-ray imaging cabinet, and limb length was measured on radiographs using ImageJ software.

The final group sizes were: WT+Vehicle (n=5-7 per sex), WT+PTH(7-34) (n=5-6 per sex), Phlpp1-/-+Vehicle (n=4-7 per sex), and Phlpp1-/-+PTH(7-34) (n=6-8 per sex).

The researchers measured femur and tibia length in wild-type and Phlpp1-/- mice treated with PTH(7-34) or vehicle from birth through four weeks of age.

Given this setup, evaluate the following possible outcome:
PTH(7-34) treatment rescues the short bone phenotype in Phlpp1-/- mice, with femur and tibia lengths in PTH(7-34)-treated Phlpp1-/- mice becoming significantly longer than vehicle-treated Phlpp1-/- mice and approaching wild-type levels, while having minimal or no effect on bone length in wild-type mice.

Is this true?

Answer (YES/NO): YES